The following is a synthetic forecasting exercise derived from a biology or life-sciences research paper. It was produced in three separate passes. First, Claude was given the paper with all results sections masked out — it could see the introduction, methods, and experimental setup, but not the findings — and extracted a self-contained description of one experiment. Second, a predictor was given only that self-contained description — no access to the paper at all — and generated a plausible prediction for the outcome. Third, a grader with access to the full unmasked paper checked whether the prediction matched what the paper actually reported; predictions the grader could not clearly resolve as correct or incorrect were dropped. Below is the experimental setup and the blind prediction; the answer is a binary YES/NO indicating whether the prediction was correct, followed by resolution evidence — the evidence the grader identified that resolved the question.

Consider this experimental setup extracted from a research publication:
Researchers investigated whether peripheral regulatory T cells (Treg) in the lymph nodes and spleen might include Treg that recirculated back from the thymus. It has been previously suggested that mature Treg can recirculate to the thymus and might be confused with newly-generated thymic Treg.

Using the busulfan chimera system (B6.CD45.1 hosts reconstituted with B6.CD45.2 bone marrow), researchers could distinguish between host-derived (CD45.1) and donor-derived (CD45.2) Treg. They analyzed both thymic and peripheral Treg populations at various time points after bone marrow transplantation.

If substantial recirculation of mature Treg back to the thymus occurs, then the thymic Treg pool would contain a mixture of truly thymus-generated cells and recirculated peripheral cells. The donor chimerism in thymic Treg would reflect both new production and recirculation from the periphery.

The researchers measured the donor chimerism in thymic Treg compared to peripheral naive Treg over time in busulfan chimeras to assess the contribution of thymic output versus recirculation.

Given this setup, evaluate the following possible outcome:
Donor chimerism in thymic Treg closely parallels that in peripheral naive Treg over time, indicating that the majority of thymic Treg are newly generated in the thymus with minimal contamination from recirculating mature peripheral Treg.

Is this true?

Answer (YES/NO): NO